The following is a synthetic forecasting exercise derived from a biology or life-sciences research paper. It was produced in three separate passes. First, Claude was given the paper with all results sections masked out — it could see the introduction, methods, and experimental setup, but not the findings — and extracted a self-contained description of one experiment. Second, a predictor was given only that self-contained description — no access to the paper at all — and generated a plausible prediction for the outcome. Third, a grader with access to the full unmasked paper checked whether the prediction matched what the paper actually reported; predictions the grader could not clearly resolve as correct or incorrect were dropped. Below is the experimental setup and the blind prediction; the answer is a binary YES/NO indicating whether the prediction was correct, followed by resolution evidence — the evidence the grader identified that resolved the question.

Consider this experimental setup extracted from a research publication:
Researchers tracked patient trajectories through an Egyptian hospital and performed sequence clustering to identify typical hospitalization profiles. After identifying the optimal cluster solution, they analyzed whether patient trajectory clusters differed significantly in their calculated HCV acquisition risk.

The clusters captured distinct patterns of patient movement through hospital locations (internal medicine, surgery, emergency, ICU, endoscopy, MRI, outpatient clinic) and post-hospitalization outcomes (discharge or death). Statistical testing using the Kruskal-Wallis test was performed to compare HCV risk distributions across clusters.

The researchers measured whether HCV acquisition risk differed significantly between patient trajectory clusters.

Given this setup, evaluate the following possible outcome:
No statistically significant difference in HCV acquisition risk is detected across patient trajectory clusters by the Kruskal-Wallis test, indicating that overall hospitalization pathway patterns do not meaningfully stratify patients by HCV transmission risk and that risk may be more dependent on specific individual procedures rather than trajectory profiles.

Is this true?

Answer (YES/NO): NO